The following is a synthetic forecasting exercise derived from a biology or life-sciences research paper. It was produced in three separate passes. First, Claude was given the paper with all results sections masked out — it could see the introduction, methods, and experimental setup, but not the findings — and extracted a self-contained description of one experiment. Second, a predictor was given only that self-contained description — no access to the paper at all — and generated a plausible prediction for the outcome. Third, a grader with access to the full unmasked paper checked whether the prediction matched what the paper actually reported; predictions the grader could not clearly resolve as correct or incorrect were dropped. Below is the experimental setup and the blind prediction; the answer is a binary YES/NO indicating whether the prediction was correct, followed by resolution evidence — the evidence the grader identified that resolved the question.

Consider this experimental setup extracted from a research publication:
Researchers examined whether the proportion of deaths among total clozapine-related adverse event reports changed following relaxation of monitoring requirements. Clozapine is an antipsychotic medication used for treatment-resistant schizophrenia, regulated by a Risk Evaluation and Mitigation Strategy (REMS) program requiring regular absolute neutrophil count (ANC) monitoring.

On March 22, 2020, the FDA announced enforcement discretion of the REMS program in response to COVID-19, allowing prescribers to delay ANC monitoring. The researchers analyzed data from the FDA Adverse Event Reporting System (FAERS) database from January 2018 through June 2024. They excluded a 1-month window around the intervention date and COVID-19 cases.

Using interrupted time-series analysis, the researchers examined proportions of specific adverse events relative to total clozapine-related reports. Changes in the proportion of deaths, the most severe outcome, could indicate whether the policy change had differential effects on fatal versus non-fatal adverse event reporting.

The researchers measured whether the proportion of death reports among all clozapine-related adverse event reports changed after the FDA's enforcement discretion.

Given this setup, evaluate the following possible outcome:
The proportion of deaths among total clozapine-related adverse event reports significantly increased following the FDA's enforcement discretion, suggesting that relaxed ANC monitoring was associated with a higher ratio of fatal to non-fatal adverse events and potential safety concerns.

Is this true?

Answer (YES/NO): NO